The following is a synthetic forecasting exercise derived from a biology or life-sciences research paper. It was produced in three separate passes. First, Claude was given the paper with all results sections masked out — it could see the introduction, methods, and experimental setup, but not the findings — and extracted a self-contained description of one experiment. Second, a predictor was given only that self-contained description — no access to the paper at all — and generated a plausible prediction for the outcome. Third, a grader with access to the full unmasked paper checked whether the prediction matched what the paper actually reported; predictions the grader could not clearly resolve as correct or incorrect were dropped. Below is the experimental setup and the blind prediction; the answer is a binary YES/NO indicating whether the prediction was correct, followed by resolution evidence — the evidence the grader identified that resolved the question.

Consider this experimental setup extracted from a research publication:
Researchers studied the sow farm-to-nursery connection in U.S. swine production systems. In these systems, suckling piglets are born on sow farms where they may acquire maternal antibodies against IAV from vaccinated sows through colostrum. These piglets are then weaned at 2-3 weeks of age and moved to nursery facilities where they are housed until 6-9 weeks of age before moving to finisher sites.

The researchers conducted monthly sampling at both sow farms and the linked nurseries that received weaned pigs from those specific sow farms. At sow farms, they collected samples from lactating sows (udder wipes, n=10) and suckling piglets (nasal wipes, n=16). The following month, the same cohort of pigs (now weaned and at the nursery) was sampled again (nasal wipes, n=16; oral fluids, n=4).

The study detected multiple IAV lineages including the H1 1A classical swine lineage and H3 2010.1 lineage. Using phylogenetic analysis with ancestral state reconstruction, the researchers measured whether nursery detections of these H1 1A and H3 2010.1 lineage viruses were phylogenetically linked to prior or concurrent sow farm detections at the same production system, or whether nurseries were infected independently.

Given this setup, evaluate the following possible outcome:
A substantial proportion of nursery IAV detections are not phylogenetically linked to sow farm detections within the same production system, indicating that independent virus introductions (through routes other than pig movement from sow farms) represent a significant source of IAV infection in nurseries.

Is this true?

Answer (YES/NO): YES